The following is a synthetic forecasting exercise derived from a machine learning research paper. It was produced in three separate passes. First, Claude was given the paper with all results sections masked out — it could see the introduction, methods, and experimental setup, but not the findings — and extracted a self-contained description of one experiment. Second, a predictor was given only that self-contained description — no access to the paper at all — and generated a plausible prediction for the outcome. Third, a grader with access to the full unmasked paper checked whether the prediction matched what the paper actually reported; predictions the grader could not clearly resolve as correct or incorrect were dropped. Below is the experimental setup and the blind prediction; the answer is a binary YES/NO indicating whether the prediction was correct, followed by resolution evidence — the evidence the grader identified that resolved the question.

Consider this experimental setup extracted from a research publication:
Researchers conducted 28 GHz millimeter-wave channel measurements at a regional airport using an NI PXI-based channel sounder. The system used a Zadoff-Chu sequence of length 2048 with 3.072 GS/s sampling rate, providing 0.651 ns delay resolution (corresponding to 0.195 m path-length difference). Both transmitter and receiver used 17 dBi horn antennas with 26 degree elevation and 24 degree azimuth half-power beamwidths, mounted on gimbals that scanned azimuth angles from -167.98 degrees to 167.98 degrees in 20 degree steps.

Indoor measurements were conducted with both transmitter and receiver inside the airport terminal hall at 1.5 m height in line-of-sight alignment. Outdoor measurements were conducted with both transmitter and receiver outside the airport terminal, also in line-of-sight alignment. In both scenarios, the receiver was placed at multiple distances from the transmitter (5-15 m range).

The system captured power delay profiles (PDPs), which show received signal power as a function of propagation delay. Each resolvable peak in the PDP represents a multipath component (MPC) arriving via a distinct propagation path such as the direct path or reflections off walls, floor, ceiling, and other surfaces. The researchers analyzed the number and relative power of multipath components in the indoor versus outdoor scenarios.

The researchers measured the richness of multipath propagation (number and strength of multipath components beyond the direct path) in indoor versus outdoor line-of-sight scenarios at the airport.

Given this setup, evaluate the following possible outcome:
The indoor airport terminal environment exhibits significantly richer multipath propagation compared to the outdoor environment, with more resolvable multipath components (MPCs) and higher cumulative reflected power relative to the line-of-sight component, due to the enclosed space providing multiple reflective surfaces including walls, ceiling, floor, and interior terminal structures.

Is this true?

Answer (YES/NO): YES